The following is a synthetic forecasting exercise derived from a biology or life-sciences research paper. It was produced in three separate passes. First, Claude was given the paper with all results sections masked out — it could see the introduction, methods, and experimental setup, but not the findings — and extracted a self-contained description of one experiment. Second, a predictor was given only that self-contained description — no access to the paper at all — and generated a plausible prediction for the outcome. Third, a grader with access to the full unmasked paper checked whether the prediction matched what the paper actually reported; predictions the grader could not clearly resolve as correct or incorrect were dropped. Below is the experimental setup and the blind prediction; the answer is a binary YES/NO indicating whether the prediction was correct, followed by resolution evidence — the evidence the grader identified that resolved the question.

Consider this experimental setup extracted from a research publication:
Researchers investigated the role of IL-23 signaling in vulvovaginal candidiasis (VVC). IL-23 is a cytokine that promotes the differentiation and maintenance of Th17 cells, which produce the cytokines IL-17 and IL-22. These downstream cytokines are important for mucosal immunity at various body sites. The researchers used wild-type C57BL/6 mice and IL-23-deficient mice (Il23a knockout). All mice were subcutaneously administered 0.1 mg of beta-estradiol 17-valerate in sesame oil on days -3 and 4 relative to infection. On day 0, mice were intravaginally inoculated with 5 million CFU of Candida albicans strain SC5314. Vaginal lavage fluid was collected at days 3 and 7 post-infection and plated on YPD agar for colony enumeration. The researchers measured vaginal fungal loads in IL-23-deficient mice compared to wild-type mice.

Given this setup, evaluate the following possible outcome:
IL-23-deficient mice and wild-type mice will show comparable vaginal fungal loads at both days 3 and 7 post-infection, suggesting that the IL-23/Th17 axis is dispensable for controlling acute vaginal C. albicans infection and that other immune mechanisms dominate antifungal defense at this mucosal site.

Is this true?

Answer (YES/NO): YES